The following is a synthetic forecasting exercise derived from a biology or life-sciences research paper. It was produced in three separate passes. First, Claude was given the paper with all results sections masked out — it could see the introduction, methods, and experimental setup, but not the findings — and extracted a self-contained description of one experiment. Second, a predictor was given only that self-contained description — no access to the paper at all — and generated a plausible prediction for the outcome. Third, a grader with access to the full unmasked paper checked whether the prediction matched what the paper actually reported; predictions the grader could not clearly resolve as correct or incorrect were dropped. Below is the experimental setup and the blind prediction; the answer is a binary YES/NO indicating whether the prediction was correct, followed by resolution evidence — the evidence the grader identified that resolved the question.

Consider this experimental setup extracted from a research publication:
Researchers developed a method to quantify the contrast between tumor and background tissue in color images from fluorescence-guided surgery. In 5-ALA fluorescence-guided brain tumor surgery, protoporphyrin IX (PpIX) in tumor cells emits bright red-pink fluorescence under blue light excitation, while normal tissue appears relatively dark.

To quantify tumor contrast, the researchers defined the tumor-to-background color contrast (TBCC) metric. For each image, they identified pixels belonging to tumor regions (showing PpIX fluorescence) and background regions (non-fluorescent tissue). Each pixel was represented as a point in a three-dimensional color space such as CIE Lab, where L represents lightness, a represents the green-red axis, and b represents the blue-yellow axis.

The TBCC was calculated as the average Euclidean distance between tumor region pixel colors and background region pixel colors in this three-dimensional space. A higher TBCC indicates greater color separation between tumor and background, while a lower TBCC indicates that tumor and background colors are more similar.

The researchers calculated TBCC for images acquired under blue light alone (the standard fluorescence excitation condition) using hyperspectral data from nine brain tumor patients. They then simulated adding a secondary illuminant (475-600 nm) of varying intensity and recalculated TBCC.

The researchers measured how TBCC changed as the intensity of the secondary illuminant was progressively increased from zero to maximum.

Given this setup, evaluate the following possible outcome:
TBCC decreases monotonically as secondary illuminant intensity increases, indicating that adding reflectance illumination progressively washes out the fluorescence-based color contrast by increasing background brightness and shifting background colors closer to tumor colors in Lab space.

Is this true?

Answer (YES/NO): YES